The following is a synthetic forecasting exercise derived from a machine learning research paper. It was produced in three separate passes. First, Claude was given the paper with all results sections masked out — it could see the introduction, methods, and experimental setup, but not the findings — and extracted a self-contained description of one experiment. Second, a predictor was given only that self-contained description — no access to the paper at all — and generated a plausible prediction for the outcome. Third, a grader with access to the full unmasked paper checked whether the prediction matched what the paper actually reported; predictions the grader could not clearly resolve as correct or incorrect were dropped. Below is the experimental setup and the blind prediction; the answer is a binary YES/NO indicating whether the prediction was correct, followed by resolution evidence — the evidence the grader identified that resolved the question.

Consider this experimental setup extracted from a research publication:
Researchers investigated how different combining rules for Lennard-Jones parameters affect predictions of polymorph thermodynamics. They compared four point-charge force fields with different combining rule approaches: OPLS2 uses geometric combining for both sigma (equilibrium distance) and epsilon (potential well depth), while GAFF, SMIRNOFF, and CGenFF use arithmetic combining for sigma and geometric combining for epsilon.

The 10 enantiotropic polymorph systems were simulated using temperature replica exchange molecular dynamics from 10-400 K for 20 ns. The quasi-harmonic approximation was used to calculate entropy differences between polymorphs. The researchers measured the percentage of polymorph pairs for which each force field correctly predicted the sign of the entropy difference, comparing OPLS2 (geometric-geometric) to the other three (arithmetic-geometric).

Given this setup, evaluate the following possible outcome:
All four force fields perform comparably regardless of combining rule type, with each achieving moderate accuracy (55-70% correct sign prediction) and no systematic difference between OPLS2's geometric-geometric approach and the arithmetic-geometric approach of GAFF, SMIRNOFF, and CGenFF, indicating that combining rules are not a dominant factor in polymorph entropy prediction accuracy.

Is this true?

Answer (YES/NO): NO